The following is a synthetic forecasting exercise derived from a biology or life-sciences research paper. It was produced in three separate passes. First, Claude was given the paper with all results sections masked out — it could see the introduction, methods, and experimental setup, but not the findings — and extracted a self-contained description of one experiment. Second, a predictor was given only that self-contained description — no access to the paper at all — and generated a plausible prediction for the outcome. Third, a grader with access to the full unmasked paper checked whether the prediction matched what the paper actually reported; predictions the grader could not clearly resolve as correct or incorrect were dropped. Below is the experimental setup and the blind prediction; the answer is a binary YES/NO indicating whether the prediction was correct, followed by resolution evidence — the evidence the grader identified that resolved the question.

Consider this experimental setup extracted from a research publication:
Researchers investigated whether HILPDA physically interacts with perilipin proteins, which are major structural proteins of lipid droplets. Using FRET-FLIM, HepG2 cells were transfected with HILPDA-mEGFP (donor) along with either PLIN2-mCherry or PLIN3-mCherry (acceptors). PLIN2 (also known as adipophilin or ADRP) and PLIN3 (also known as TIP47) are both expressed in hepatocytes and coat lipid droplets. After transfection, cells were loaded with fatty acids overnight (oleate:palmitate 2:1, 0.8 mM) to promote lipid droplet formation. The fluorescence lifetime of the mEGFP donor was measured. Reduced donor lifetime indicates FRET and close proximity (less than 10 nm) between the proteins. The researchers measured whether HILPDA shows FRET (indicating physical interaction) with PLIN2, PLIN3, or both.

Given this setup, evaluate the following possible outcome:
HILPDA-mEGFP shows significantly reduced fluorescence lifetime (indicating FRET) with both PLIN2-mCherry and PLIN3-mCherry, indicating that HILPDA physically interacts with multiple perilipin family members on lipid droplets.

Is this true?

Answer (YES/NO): NO